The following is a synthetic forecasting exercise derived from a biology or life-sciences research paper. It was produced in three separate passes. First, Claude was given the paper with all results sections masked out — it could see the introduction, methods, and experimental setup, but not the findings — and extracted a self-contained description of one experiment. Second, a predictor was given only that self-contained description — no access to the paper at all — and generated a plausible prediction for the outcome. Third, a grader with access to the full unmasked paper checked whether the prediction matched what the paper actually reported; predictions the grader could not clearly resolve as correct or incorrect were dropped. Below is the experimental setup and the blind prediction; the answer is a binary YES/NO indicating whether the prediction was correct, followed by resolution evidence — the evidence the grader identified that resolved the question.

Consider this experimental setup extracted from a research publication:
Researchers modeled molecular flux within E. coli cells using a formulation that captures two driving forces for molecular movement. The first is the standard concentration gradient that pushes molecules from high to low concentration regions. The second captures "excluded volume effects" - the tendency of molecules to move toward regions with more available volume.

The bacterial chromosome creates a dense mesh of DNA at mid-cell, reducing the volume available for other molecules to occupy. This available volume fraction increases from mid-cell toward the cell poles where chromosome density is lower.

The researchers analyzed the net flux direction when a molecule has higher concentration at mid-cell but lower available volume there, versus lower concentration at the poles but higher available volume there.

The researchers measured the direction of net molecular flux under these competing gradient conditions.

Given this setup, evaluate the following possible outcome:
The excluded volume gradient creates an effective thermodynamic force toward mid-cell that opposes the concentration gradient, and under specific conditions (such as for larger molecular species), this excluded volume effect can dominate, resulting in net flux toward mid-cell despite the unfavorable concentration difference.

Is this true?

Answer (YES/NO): NO